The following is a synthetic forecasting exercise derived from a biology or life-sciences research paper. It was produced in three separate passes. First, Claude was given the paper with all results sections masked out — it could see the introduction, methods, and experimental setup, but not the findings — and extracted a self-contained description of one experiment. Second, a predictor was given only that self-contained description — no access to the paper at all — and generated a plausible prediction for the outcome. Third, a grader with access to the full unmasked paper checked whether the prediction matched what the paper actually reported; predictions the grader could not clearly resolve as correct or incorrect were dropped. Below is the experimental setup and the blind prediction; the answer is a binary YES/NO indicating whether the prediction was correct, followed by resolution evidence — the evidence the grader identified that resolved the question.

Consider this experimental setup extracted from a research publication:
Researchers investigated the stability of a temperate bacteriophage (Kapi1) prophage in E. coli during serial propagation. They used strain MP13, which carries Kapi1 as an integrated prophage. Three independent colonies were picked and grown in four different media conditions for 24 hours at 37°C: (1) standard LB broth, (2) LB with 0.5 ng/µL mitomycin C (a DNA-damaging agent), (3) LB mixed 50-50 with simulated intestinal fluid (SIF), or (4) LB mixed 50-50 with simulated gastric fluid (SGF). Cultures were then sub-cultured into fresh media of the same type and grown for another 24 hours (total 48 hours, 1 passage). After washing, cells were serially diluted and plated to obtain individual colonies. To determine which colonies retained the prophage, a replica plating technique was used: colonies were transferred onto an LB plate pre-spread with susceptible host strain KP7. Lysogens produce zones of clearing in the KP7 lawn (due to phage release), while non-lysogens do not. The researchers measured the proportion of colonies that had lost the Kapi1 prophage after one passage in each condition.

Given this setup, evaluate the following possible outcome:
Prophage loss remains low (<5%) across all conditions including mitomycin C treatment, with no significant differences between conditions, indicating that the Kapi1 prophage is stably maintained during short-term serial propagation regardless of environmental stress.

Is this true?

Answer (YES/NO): NO